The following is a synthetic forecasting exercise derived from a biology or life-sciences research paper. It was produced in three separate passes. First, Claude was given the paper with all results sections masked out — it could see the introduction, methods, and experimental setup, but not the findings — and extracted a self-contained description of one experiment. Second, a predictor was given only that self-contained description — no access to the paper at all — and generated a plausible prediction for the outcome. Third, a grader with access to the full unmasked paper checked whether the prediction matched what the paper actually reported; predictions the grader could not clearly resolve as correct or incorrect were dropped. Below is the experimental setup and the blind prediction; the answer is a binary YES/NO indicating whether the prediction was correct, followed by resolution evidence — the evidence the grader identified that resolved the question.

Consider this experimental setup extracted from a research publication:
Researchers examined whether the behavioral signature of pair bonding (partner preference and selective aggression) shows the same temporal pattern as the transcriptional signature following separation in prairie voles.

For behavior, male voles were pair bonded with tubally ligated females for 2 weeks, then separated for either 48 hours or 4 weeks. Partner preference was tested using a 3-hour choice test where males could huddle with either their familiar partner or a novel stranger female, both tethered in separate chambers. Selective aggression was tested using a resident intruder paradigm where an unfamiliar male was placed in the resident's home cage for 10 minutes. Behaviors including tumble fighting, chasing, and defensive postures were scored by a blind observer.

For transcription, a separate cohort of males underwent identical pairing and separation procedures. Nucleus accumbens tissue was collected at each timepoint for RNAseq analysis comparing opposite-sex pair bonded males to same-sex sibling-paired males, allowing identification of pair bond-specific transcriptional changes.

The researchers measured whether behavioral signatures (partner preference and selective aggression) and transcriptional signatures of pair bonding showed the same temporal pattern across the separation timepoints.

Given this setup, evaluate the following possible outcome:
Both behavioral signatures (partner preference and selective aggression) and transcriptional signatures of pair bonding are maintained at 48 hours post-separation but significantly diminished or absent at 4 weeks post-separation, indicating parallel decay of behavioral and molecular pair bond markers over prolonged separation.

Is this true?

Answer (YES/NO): NO